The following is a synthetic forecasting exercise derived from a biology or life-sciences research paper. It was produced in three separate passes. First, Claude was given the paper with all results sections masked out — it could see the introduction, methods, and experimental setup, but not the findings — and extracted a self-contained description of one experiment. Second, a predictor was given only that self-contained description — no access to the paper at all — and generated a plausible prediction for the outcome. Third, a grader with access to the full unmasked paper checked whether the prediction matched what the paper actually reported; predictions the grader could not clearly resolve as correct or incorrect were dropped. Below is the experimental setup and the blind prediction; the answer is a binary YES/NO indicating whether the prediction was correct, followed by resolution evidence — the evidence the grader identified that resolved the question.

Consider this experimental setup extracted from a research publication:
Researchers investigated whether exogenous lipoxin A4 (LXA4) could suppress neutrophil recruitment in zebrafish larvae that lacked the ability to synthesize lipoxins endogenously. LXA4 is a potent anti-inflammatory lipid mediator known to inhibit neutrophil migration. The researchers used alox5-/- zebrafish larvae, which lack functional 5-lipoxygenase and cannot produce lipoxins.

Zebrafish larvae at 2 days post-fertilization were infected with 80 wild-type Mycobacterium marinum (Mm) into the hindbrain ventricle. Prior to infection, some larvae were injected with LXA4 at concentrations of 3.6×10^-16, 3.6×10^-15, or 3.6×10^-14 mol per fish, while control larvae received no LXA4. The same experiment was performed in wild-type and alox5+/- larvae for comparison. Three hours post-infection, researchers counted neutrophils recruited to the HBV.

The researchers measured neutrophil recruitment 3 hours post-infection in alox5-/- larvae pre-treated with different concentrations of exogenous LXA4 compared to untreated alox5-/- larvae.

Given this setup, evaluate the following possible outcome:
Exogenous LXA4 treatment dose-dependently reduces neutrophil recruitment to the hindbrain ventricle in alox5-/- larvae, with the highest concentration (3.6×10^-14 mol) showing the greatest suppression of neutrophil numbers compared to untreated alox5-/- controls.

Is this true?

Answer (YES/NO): YES